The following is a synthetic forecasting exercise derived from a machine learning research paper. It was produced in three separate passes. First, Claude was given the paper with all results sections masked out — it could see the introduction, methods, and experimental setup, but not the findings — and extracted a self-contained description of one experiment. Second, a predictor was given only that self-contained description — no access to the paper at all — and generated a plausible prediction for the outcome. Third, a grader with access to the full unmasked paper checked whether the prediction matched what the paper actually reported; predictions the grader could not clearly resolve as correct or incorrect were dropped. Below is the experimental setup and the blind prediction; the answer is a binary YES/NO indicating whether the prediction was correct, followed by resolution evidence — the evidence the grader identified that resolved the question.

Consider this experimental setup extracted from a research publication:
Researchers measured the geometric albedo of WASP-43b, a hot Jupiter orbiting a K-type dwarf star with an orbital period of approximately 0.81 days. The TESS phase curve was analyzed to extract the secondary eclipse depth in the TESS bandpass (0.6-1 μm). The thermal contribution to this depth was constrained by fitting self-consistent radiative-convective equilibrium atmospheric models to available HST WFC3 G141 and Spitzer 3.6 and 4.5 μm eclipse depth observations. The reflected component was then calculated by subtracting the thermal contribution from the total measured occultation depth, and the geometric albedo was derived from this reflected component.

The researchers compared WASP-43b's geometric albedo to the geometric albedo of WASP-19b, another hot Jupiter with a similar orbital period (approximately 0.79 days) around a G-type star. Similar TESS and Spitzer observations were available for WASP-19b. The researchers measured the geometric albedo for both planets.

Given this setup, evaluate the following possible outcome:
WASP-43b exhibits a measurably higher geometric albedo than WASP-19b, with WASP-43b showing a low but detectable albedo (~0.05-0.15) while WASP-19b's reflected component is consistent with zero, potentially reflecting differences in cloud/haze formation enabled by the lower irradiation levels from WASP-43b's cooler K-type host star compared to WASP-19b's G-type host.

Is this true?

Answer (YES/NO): YES